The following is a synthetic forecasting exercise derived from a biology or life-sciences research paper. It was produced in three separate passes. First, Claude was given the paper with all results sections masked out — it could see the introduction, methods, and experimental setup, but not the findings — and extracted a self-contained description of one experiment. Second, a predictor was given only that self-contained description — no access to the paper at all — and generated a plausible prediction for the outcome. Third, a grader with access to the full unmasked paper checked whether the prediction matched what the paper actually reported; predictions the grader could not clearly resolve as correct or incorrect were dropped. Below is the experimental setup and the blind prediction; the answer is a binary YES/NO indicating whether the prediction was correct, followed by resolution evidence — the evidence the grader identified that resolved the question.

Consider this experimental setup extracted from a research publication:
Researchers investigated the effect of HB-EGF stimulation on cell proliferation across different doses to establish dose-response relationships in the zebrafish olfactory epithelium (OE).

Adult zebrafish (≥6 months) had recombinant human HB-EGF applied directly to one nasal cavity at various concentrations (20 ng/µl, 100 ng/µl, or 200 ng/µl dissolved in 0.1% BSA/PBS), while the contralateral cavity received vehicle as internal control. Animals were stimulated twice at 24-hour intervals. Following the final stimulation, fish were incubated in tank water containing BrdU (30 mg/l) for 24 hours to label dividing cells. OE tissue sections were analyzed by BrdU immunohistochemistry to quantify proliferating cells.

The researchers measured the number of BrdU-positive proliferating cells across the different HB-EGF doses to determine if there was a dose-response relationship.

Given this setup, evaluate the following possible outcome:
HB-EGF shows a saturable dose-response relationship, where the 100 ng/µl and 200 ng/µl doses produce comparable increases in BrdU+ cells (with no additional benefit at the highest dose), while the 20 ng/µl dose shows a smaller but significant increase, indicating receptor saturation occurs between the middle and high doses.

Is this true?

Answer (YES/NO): NO